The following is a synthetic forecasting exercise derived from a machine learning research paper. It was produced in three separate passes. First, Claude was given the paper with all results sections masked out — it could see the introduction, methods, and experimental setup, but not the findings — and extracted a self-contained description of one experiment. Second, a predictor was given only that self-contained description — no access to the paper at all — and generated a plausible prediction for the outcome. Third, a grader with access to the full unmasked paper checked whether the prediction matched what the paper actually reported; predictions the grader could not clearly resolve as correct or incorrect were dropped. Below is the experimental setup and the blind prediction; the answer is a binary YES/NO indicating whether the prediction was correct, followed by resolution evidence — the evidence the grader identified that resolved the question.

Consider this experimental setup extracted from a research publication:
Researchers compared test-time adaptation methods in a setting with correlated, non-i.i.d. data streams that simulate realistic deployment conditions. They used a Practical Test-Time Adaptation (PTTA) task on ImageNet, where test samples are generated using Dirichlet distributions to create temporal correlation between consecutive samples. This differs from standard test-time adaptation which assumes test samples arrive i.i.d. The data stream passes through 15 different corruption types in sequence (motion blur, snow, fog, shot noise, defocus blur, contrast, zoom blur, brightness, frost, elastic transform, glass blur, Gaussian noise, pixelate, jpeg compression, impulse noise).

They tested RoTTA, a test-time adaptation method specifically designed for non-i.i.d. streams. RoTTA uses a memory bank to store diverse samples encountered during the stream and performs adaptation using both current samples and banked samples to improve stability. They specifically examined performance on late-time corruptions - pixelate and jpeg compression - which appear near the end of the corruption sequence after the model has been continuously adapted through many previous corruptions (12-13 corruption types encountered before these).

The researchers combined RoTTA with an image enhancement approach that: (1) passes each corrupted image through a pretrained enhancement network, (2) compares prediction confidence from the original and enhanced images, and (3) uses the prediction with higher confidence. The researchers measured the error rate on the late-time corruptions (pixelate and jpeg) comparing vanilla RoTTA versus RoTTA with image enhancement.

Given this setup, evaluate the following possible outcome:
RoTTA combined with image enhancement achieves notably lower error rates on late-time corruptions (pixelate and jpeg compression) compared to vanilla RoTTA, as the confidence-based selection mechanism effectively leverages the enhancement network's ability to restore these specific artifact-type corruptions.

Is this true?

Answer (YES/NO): NO